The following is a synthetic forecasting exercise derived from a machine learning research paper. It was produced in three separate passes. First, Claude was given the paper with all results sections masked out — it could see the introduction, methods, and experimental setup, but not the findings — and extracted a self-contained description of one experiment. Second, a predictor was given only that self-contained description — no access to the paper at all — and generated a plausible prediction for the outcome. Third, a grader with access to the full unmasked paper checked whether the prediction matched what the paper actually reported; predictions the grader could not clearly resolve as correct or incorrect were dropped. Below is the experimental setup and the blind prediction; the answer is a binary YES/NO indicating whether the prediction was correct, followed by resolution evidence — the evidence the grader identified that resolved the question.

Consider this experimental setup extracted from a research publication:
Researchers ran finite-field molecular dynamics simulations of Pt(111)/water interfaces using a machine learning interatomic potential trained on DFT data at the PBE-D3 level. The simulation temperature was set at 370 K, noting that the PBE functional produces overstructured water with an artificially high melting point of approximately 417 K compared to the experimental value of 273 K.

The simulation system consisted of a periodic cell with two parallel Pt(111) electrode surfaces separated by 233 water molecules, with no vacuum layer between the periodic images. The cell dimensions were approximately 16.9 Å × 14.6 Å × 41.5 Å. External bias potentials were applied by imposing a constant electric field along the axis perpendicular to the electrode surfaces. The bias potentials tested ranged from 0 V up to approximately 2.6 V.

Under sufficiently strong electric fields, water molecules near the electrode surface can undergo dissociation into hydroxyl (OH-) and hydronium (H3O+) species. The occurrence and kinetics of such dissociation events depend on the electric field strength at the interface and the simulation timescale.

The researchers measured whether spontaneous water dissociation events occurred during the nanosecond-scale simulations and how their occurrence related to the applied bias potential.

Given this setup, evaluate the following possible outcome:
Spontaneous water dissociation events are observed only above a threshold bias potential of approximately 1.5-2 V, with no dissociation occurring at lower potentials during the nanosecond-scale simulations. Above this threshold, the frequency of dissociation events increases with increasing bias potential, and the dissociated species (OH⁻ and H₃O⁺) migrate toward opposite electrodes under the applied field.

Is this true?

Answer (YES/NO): NO